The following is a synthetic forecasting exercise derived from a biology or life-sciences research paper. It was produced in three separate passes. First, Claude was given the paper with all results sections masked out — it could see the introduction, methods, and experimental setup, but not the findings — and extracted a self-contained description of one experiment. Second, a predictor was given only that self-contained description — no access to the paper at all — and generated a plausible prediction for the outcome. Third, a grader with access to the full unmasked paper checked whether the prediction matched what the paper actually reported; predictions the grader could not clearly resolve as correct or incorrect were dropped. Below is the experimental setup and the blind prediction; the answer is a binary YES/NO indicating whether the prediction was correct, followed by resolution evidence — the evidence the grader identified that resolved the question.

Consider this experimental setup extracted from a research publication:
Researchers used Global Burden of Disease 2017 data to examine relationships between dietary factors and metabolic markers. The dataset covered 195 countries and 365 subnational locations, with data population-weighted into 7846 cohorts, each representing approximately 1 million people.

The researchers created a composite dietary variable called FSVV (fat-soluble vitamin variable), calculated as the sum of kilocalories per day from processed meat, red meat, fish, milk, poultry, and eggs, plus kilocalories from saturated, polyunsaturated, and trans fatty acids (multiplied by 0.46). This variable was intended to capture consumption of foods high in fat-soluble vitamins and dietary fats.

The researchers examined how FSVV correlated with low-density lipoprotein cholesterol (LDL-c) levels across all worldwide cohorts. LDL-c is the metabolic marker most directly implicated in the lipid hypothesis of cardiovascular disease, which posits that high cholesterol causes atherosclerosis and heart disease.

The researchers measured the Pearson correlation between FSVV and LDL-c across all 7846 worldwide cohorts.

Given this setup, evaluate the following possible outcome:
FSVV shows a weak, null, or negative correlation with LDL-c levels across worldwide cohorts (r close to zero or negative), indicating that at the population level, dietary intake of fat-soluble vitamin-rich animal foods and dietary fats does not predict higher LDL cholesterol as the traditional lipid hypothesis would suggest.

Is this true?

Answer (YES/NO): NO